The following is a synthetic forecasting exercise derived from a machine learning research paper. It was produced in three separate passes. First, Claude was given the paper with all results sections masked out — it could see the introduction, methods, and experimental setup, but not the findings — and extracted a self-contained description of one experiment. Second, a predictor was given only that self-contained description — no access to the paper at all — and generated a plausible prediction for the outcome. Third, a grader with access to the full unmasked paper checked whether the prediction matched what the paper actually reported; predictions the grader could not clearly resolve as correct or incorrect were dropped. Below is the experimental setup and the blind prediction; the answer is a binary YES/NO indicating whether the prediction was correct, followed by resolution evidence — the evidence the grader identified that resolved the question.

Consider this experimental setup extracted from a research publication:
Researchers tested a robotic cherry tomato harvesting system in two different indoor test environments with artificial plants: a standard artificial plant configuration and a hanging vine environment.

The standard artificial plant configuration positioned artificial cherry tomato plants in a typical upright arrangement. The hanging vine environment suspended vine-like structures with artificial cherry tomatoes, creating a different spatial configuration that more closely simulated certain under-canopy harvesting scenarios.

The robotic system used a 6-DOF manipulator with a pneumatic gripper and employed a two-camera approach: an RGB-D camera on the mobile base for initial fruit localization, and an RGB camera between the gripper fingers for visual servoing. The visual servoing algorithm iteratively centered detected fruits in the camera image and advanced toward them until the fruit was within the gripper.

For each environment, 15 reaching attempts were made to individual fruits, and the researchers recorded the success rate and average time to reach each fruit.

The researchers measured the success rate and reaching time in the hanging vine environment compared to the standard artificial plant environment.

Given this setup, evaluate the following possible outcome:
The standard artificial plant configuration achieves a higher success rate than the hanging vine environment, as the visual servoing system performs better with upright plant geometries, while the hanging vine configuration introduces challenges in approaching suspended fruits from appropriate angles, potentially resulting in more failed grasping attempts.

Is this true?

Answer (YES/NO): YES